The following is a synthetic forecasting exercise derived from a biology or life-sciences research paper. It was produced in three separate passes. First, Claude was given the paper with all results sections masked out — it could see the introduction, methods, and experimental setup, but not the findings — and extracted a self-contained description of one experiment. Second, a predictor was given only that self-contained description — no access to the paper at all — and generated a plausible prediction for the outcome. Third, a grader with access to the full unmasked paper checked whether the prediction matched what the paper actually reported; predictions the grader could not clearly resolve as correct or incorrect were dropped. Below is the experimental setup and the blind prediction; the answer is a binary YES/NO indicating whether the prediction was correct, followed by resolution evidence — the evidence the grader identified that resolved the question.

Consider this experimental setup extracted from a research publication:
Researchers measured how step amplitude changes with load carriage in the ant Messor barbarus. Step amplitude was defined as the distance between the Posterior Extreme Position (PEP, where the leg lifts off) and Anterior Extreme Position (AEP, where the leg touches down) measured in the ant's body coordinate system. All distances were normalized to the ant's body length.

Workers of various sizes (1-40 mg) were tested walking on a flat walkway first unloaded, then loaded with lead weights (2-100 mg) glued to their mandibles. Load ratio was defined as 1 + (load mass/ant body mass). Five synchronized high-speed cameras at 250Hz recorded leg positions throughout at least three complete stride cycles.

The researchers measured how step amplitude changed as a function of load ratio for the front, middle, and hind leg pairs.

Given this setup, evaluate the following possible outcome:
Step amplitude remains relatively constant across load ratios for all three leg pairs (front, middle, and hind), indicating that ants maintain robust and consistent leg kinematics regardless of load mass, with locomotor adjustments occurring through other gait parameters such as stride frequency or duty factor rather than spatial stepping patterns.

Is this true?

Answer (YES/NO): NO